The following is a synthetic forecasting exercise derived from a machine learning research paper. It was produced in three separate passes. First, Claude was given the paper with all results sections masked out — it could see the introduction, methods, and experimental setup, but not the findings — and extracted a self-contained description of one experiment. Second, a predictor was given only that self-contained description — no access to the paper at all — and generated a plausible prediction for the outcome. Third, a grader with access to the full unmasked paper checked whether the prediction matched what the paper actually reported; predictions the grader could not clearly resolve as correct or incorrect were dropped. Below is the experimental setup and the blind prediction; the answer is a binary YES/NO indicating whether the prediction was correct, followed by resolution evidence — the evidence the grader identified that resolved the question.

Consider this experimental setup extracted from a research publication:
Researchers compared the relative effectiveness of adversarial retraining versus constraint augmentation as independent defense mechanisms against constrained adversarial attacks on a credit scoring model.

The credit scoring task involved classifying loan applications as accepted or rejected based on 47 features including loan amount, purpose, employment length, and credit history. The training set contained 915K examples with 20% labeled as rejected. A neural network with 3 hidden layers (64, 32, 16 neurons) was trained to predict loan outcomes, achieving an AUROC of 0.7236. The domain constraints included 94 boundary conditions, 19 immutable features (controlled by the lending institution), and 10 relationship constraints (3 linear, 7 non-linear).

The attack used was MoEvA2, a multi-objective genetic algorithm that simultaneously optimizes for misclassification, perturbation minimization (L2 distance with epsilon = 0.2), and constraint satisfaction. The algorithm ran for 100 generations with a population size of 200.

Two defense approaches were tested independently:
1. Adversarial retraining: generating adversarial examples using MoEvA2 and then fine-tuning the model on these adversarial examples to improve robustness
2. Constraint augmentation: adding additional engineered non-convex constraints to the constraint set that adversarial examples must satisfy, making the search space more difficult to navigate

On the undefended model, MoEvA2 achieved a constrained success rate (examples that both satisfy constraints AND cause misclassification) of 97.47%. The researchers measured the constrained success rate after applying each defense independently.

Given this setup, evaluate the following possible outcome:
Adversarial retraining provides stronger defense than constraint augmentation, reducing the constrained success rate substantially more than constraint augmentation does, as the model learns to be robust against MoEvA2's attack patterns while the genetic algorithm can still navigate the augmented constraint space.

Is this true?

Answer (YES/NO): NO